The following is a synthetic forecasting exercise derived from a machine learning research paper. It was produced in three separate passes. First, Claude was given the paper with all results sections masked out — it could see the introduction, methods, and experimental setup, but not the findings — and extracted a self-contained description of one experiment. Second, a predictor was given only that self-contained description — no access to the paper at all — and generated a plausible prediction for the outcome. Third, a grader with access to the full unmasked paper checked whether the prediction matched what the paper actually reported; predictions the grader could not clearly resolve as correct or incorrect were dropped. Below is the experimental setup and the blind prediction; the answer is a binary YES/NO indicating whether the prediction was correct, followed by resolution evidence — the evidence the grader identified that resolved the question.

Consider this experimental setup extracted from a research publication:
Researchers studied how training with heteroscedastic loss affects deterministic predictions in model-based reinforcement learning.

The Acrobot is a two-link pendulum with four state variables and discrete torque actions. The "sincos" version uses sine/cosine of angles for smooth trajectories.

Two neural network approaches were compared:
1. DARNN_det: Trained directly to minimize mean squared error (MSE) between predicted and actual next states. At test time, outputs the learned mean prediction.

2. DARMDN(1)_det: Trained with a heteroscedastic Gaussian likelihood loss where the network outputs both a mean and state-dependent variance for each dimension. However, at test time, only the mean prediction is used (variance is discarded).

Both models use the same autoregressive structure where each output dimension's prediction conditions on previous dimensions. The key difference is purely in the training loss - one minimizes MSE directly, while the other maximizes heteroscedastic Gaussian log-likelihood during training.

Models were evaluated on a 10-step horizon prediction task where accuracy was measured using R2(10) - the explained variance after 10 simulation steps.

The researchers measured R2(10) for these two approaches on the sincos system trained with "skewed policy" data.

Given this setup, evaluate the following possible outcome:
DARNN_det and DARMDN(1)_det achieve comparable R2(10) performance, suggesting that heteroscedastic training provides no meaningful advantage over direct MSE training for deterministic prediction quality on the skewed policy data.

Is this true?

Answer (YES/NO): NO